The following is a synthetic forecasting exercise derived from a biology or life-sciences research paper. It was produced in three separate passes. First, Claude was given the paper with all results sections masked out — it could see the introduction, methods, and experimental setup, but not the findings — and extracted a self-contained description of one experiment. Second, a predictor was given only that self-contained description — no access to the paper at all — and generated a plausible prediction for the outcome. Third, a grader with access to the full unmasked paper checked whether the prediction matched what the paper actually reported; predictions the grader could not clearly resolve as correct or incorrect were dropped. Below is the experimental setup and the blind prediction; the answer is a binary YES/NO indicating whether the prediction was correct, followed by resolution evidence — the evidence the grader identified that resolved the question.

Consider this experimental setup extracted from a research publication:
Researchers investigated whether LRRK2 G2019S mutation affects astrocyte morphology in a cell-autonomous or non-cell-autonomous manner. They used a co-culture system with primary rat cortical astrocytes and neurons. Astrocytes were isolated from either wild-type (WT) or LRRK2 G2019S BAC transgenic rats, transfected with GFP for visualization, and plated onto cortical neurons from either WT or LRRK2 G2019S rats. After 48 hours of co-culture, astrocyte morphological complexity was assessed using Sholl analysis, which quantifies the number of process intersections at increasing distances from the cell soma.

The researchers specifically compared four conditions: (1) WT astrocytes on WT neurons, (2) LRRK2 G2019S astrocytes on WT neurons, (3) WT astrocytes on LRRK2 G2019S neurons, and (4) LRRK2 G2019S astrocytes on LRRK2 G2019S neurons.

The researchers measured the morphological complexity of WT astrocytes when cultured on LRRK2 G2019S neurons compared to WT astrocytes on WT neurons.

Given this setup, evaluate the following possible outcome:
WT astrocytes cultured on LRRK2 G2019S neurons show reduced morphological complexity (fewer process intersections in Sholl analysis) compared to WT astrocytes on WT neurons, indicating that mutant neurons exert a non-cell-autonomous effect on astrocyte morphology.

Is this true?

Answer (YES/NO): YES